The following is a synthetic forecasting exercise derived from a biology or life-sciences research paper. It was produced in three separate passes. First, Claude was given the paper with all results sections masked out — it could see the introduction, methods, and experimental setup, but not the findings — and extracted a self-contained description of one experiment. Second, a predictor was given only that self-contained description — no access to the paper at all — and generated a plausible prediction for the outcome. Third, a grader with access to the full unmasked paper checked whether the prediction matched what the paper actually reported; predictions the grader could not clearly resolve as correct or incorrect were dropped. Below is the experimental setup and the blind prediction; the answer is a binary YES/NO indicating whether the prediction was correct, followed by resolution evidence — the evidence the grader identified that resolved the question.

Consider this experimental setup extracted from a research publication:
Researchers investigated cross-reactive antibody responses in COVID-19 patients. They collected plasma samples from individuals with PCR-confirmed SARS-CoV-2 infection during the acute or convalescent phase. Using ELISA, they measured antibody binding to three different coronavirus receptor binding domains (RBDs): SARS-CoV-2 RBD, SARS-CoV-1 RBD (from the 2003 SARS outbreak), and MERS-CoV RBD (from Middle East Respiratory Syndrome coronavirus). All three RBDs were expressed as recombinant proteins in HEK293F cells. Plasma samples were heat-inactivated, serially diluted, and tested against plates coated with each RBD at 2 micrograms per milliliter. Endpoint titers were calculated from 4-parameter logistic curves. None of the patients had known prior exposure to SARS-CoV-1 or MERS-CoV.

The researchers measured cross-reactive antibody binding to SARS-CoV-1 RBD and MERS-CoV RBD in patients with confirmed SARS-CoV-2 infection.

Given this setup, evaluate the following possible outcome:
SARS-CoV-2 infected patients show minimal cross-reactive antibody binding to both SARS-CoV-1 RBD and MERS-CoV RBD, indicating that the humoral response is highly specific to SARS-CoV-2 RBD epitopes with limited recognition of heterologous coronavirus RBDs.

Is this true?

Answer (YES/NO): NO